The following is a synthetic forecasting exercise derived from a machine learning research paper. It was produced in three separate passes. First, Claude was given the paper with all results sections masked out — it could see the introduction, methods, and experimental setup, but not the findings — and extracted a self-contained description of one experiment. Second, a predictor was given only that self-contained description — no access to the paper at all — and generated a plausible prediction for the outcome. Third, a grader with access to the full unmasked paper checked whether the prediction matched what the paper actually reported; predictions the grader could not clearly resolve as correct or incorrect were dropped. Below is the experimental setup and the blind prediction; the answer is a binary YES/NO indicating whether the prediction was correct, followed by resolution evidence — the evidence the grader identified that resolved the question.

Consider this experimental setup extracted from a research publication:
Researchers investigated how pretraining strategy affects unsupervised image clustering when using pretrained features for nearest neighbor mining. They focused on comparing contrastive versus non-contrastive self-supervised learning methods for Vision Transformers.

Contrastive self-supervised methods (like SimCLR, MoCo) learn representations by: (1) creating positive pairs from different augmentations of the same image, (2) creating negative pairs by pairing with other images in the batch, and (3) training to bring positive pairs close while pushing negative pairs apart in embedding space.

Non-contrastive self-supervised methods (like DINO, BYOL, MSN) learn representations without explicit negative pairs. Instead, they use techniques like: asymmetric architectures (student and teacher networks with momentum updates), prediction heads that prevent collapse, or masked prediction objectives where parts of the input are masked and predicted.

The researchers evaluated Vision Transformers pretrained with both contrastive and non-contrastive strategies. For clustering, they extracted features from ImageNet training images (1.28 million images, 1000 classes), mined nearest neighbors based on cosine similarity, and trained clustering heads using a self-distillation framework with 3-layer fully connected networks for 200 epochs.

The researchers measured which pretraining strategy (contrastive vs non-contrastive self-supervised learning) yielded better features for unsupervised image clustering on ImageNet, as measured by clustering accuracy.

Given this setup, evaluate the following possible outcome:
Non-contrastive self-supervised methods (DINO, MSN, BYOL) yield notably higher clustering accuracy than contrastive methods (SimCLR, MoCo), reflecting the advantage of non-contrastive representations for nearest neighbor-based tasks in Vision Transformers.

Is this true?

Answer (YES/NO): YES